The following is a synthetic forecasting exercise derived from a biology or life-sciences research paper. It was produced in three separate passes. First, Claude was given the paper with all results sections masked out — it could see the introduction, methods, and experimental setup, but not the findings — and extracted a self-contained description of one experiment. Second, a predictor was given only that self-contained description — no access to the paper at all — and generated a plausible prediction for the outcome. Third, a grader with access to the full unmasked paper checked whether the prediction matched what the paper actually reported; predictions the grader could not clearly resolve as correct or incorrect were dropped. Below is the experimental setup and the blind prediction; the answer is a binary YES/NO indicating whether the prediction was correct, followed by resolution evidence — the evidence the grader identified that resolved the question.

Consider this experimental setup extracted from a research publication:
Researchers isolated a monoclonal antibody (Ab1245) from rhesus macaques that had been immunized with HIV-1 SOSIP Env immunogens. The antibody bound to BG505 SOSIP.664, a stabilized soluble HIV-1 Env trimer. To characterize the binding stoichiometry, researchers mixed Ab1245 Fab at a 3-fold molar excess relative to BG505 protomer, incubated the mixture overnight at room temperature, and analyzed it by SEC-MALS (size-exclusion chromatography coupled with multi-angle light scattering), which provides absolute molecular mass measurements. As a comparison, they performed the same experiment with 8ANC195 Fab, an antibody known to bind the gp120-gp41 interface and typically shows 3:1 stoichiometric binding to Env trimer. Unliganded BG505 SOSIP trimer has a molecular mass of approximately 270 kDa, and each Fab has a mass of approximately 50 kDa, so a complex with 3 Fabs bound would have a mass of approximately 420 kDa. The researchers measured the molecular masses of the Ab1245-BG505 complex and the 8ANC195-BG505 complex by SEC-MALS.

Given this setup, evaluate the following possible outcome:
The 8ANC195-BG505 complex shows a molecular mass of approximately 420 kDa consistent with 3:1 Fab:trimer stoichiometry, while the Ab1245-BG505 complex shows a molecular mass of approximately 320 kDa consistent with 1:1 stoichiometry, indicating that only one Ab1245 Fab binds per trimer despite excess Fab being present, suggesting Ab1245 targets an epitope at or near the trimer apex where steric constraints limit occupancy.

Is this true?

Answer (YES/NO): NO